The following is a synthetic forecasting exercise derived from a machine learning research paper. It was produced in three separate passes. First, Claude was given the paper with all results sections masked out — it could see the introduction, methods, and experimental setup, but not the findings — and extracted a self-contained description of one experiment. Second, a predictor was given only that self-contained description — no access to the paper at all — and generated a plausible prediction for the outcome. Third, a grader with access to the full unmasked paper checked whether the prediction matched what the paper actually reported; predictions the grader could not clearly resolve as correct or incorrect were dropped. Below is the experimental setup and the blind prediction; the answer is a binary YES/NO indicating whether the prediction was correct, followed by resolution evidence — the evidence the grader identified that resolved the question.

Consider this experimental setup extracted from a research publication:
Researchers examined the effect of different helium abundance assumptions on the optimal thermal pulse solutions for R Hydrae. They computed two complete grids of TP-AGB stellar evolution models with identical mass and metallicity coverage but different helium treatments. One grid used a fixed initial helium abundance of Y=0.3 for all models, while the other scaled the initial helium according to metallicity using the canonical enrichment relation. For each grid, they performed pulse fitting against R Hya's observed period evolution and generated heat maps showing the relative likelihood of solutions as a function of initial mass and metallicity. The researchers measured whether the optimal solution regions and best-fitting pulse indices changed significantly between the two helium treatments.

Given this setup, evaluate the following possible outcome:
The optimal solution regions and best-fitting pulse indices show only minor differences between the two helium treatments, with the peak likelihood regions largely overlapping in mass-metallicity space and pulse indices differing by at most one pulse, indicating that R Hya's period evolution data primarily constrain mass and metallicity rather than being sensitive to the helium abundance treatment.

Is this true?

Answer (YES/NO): NO